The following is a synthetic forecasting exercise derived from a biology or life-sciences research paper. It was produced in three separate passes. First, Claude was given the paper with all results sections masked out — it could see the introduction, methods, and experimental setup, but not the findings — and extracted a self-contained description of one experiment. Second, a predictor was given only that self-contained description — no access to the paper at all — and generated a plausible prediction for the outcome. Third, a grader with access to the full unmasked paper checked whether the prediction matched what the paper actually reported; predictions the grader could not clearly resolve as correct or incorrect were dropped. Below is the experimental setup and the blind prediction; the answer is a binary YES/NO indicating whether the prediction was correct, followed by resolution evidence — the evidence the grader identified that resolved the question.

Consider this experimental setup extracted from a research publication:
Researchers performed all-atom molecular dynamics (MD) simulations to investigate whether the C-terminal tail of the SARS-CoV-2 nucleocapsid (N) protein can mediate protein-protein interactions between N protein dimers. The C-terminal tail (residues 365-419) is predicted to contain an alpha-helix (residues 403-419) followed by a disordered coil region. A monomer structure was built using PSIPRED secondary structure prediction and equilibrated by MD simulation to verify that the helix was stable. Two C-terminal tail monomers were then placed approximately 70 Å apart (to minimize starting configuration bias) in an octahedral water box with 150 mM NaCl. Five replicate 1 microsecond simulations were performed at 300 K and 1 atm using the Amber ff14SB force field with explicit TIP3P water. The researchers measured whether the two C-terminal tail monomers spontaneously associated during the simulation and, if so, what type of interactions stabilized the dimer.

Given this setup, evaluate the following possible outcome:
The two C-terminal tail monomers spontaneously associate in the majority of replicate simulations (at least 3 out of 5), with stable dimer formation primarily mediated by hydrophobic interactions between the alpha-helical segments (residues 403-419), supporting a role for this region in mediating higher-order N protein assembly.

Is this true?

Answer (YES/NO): NO